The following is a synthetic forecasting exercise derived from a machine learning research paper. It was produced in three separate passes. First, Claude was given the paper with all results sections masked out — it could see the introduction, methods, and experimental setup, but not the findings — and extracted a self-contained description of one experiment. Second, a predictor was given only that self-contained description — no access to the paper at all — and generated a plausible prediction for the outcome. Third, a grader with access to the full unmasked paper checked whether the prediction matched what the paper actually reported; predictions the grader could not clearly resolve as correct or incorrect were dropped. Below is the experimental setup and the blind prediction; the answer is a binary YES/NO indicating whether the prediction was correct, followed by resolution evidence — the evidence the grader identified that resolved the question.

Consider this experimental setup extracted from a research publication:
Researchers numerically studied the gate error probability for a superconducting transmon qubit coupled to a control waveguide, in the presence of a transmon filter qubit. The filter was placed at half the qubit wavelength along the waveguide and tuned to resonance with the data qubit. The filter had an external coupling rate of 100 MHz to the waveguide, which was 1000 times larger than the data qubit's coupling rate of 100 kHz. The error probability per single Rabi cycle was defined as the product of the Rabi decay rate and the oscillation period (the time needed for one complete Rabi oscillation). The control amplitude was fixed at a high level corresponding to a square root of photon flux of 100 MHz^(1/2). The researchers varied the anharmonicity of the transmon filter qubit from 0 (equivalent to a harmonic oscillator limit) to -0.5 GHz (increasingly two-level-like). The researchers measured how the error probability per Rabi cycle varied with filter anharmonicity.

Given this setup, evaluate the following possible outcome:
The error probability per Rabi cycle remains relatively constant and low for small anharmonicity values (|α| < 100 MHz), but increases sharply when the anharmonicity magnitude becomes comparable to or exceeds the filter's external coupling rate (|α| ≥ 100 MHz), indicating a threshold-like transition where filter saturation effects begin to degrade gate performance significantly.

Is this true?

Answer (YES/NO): NO